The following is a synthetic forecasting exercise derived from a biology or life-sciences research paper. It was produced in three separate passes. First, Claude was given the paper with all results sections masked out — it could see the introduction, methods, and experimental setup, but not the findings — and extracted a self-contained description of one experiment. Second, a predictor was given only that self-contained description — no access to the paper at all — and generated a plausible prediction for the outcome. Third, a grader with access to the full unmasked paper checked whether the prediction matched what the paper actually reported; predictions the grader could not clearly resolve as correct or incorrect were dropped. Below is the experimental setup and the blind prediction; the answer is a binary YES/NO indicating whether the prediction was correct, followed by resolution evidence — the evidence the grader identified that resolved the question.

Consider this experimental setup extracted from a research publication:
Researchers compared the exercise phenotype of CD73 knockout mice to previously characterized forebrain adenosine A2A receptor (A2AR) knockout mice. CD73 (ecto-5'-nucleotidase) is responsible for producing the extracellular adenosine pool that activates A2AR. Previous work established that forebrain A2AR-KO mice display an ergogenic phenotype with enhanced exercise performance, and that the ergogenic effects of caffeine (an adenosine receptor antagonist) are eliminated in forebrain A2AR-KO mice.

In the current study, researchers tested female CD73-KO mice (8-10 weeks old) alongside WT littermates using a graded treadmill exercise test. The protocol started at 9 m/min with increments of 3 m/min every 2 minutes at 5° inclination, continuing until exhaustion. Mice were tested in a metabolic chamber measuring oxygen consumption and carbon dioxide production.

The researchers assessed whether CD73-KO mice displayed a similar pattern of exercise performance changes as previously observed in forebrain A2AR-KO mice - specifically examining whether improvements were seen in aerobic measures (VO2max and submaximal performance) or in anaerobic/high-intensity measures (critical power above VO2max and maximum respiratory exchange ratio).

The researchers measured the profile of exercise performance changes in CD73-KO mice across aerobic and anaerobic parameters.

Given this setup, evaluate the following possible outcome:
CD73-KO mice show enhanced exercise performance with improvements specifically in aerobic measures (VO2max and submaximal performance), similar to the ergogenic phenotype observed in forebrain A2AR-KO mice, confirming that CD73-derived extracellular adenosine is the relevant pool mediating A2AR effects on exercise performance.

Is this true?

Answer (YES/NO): NO